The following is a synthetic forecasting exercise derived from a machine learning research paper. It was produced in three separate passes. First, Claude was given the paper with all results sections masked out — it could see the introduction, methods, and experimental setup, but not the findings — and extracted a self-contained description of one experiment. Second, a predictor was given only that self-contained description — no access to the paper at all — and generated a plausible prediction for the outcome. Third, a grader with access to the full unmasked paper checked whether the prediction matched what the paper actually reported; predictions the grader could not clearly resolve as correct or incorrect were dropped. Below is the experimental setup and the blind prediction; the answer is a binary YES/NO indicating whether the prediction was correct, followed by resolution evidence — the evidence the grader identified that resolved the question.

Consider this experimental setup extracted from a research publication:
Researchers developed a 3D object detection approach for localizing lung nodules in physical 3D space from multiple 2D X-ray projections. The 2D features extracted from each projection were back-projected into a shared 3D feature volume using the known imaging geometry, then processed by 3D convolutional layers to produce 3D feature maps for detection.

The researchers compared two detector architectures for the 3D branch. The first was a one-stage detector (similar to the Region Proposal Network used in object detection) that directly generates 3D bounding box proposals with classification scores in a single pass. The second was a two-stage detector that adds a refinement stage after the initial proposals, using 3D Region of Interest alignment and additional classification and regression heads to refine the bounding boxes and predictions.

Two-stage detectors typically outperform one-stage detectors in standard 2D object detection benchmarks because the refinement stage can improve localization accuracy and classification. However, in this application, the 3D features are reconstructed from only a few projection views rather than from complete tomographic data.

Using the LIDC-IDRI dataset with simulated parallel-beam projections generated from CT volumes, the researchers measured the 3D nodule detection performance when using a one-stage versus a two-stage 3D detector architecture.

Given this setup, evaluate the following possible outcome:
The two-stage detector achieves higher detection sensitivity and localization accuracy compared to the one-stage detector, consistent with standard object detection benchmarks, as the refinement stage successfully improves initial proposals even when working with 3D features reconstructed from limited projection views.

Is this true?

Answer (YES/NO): NO